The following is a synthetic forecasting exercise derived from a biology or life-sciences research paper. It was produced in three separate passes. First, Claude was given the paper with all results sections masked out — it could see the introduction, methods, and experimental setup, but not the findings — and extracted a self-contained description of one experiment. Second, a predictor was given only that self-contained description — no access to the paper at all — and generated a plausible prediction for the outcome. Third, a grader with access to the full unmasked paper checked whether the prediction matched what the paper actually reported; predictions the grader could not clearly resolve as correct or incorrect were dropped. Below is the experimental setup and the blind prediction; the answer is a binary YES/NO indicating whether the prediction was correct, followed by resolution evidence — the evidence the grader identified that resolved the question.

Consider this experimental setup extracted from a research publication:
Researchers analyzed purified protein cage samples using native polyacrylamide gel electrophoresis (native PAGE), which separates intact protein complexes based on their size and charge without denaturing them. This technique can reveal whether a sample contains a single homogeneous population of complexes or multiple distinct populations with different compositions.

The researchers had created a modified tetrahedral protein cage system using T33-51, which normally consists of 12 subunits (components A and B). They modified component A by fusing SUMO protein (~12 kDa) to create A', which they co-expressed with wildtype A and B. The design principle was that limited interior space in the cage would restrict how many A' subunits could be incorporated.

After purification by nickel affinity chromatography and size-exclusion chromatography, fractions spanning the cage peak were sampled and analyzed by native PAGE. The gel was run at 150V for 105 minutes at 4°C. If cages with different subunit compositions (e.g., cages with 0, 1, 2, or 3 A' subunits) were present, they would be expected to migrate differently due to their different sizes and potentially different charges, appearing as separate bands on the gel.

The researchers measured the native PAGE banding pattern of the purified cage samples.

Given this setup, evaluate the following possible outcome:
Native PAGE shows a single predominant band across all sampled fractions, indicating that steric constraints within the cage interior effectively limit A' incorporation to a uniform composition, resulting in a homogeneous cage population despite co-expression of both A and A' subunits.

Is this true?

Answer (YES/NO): YES